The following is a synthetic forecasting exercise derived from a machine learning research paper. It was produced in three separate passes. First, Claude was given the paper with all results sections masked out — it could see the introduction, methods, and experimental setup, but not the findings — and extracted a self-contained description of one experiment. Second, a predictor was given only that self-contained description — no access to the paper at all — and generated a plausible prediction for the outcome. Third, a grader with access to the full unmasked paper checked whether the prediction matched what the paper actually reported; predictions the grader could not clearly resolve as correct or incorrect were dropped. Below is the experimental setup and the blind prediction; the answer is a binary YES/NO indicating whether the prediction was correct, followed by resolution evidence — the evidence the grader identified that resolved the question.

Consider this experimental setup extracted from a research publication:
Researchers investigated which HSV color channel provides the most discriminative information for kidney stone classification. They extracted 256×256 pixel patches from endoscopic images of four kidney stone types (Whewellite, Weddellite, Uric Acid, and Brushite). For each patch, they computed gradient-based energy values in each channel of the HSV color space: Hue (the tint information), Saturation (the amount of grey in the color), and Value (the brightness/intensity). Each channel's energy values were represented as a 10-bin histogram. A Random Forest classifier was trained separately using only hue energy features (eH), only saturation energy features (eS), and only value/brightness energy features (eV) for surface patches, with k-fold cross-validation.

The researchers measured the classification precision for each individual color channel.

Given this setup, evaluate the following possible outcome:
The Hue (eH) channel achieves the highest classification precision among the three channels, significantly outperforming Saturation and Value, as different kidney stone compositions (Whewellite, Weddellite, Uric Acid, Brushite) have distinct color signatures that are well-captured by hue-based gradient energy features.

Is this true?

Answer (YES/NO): YES